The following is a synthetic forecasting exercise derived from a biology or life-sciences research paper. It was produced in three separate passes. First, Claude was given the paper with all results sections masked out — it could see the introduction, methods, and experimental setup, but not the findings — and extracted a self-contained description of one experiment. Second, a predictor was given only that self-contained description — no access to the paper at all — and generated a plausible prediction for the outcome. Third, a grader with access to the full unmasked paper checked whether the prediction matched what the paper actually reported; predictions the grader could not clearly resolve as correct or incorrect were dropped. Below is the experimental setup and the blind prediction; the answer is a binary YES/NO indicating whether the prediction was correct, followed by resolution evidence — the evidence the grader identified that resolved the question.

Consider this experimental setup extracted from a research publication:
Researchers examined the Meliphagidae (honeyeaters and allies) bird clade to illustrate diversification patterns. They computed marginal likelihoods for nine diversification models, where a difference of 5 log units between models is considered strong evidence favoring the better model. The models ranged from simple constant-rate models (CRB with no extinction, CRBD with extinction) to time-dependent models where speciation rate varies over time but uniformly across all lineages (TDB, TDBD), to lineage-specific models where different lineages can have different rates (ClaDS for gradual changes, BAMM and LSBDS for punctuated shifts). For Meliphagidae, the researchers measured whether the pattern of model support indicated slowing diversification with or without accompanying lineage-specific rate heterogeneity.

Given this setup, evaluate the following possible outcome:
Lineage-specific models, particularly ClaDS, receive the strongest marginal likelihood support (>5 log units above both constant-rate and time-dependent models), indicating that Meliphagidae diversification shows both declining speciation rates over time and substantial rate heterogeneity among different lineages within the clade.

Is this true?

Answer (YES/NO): NO